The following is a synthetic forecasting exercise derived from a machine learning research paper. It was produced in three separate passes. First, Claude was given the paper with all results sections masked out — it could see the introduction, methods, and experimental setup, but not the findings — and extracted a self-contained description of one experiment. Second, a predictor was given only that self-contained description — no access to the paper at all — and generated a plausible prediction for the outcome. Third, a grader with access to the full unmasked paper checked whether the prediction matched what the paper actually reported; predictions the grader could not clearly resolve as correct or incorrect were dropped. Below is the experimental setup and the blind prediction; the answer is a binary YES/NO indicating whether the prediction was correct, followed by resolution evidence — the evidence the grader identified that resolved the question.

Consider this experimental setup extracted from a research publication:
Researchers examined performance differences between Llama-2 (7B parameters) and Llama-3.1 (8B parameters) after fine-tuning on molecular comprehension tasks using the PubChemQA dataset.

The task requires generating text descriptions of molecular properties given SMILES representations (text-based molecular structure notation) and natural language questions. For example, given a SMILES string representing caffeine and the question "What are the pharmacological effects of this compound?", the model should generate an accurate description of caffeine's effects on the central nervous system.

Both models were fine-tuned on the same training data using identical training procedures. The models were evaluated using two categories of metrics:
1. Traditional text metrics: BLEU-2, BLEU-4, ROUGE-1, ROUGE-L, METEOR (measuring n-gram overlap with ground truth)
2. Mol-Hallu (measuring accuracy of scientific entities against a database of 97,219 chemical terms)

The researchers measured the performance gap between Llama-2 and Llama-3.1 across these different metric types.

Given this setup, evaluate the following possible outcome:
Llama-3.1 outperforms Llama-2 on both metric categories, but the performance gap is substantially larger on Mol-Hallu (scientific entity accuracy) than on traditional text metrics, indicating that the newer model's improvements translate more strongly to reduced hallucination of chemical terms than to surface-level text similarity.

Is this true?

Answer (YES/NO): NO